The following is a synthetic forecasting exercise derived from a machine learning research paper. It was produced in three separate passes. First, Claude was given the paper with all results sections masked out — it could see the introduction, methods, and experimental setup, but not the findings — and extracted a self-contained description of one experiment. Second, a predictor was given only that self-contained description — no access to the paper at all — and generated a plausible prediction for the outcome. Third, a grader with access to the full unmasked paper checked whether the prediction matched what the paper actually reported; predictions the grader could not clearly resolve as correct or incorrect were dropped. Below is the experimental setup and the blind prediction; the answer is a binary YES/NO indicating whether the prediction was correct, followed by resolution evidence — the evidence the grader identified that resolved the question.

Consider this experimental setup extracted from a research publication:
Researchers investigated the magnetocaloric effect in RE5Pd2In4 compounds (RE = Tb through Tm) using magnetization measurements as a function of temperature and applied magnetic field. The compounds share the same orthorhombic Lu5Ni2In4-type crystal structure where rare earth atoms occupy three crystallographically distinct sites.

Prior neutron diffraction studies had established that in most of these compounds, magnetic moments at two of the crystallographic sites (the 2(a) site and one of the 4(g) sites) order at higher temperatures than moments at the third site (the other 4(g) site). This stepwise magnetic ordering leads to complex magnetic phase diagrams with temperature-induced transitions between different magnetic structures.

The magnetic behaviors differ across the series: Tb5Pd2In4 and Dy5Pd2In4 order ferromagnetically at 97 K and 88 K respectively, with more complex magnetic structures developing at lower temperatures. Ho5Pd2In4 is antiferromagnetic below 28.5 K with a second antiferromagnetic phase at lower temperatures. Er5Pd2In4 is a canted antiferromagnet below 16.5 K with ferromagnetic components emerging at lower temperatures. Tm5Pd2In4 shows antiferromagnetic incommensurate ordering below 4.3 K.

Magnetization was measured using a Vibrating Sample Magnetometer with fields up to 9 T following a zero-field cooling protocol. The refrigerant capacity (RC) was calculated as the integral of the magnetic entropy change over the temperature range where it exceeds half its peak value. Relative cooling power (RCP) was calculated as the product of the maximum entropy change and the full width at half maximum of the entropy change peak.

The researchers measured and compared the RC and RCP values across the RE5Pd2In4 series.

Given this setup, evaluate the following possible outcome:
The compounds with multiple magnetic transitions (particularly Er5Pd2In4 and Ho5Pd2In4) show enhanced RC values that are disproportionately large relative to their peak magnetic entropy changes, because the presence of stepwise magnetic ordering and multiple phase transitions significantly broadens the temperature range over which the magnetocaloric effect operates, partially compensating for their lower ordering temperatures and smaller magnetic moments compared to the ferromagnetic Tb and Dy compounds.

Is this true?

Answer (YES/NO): NO